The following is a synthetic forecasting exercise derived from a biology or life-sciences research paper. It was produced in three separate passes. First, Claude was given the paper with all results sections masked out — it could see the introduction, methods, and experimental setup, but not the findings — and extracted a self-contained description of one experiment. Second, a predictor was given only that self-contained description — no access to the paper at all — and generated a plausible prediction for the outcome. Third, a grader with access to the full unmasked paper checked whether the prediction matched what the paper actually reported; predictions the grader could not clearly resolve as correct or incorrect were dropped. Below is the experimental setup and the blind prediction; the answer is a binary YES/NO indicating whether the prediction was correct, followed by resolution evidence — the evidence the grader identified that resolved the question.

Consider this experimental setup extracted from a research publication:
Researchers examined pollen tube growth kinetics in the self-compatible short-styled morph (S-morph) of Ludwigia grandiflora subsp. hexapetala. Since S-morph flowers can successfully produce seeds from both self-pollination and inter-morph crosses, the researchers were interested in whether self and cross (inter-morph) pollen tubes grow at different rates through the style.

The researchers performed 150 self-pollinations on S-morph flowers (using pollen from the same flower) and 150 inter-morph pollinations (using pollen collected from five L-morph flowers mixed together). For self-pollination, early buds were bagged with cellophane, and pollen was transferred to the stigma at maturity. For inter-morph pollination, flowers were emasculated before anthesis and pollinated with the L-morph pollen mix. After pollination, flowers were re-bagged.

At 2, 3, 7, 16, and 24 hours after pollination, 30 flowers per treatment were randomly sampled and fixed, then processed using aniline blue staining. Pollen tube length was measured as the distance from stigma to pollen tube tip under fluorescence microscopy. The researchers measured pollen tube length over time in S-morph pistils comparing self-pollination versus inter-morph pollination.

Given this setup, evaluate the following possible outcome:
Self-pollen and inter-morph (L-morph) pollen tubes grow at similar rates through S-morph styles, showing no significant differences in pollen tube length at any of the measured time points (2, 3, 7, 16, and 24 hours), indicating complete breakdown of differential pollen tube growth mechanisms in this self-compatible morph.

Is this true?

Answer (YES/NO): NO